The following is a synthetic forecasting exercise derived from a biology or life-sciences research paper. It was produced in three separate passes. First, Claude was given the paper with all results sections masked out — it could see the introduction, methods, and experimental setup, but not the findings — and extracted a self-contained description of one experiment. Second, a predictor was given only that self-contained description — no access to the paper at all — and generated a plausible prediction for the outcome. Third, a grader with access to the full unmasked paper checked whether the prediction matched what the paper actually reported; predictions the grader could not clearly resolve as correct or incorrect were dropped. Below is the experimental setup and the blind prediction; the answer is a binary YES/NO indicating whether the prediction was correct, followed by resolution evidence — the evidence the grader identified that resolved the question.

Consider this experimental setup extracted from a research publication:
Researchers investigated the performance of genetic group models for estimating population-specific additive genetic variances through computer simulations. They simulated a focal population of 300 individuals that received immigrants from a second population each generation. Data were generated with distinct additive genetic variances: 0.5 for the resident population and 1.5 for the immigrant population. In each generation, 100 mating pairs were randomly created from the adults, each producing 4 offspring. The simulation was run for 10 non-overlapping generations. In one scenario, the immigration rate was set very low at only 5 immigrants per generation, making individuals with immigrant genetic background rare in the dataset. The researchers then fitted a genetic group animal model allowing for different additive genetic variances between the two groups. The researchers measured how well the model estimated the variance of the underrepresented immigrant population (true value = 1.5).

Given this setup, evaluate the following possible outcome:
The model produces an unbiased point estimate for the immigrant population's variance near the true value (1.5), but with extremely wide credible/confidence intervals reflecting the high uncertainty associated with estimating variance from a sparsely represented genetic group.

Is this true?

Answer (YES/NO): NO